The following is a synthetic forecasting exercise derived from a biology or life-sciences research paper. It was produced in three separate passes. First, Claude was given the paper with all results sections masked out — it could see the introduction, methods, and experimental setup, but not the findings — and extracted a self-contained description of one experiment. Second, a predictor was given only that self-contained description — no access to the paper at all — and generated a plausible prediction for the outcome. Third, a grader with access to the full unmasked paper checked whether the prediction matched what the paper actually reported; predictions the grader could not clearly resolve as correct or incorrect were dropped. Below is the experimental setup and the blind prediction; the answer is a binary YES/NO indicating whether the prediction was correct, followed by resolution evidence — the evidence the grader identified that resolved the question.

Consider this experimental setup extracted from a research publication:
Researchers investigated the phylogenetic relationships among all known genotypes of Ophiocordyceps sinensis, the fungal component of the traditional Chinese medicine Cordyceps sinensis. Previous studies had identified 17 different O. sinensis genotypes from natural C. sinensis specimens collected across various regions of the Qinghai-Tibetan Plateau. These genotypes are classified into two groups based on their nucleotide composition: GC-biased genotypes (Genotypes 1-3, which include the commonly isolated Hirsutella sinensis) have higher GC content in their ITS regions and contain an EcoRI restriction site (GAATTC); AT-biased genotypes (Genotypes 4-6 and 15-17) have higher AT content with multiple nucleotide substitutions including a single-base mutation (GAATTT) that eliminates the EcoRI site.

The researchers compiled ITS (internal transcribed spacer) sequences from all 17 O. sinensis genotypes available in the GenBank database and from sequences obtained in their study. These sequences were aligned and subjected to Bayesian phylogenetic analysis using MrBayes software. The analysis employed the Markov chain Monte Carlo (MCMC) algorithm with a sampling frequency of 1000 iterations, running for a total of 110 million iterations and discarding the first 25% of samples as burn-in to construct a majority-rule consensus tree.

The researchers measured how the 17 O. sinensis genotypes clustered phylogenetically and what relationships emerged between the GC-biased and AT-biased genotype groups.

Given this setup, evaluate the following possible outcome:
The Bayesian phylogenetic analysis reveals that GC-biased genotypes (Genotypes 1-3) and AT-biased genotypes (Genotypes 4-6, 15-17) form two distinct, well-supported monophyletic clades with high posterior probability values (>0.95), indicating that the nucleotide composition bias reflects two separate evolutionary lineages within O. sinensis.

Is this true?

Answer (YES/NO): NO